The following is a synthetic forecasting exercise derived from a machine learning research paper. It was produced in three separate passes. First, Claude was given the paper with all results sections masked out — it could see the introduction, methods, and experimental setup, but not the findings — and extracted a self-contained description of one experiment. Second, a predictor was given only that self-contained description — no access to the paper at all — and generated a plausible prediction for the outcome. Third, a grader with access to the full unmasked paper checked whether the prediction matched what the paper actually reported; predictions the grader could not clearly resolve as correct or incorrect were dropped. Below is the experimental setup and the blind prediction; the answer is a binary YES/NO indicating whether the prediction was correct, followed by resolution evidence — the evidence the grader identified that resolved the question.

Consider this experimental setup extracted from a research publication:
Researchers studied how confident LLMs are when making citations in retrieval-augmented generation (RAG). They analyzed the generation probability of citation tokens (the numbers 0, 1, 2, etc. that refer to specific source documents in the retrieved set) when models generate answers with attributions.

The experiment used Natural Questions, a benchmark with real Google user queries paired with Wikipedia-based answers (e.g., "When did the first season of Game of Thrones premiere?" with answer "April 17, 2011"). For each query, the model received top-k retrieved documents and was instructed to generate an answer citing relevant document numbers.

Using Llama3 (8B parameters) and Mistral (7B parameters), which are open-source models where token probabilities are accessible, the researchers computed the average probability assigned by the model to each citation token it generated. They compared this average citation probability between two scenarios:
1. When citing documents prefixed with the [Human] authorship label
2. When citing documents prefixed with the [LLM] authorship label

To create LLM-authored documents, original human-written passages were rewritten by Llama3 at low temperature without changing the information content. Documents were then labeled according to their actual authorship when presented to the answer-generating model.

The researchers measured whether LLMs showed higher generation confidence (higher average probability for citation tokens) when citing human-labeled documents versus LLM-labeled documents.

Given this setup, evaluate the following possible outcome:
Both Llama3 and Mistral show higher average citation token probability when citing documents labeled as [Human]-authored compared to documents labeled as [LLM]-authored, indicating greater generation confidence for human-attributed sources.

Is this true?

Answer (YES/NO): NO